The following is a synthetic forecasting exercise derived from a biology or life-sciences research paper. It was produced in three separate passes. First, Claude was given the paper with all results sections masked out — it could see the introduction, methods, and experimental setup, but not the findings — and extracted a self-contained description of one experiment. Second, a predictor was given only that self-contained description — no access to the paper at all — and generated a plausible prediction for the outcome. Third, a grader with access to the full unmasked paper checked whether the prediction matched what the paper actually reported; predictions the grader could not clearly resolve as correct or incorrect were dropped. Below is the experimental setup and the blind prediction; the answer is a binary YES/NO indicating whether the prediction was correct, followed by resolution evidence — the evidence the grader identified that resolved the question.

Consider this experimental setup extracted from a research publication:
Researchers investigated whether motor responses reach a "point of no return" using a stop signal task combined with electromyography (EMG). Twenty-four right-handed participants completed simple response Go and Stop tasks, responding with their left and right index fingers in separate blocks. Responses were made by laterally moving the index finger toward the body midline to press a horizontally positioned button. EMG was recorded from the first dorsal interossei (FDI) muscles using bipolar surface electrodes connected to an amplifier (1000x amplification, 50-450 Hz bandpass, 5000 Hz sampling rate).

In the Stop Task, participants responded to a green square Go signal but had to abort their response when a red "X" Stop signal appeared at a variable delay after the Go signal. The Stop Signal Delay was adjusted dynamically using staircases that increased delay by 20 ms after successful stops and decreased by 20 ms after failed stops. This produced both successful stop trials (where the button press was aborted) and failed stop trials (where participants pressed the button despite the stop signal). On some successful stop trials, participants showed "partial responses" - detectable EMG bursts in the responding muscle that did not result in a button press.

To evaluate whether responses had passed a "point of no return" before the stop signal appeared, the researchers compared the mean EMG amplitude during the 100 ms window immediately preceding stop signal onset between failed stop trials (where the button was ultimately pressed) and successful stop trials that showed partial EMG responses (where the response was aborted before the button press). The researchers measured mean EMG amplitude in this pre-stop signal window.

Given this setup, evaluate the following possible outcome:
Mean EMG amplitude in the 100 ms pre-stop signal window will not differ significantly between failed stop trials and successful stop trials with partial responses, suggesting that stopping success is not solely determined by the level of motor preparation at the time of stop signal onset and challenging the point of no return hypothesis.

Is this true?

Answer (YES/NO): NO